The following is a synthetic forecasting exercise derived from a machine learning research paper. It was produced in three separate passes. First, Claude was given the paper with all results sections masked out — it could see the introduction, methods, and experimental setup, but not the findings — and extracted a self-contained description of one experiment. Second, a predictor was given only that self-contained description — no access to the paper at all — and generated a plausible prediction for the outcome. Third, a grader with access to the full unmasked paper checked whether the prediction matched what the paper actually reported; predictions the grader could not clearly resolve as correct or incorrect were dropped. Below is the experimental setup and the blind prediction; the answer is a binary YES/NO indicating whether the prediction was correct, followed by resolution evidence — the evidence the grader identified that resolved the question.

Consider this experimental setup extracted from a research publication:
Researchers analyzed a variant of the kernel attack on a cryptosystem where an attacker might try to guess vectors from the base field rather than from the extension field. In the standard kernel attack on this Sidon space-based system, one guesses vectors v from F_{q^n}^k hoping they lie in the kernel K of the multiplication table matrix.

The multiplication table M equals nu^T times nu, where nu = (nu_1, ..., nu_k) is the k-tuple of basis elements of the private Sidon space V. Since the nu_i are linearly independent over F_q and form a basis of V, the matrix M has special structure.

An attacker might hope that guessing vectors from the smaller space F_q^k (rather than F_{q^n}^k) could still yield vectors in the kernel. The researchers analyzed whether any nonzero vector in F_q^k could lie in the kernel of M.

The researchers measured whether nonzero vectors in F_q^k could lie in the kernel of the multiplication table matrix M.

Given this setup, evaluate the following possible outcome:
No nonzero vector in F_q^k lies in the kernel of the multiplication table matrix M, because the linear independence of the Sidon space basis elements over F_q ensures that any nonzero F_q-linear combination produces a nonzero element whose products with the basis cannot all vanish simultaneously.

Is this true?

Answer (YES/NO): YES